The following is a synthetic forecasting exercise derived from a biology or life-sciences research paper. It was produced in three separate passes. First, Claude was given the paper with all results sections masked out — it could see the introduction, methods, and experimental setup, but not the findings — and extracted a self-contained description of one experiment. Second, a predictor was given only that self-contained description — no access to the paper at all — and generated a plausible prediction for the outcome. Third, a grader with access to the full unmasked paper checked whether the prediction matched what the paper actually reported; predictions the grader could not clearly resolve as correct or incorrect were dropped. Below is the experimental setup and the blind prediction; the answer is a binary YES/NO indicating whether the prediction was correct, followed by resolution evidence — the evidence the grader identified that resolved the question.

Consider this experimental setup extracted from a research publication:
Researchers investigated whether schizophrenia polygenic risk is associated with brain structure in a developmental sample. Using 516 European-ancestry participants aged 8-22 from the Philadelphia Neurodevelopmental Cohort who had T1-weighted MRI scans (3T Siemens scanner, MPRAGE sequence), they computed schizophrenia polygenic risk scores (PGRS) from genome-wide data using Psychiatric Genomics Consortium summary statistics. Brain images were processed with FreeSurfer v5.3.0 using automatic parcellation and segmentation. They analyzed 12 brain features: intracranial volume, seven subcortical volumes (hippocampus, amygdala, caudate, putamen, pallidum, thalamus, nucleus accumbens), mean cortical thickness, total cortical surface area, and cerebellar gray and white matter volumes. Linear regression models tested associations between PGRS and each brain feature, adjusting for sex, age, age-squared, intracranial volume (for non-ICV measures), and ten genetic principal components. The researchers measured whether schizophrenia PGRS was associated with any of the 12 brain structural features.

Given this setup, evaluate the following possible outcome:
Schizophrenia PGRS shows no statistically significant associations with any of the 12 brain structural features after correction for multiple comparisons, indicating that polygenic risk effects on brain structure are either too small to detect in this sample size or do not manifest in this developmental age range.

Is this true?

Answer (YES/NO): NO